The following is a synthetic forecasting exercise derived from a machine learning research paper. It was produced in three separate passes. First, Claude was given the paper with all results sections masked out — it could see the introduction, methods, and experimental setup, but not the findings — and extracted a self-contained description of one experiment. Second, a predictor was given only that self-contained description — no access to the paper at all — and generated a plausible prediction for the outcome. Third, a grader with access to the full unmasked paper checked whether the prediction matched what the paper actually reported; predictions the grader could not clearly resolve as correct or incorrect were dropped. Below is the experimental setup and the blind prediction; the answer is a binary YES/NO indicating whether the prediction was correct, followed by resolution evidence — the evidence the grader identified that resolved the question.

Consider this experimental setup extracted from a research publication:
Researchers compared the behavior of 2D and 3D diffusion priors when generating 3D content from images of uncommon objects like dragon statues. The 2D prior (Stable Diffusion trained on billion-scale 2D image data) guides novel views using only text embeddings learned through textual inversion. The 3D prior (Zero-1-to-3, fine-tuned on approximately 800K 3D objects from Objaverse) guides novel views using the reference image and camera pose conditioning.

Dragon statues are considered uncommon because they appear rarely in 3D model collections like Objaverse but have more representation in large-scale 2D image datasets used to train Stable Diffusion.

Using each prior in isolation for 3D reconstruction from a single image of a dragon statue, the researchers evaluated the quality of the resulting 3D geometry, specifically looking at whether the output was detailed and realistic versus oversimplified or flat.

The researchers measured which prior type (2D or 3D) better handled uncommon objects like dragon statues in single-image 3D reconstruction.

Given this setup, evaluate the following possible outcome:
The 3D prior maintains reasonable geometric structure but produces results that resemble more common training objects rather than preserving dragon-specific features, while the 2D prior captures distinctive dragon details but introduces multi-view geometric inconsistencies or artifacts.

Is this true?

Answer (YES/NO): NO